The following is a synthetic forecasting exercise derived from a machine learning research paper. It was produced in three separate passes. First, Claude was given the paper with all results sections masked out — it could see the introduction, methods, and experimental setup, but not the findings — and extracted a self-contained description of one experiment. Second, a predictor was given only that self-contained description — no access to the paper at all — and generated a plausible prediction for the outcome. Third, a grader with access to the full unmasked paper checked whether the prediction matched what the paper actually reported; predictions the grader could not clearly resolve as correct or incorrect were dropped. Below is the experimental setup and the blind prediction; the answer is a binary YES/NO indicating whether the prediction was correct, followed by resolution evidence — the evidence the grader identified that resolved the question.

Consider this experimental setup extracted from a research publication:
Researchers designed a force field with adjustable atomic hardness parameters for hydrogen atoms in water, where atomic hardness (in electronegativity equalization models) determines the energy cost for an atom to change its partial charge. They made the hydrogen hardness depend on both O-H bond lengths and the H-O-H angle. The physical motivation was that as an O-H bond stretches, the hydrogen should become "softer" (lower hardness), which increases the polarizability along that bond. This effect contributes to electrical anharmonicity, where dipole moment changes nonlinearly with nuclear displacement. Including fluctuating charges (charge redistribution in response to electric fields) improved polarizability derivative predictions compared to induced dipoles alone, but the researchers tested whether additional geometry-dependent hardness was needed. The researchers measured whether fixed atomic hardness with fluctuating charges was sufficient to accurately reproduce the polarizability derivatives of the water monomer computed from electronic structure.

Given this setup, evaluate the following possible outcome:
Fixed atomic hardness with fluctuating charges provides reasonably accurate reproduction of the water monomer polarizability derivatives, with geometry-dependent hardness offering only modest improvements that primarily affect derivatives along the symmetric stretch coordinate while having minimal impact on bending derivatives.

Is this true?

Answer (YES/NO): NO